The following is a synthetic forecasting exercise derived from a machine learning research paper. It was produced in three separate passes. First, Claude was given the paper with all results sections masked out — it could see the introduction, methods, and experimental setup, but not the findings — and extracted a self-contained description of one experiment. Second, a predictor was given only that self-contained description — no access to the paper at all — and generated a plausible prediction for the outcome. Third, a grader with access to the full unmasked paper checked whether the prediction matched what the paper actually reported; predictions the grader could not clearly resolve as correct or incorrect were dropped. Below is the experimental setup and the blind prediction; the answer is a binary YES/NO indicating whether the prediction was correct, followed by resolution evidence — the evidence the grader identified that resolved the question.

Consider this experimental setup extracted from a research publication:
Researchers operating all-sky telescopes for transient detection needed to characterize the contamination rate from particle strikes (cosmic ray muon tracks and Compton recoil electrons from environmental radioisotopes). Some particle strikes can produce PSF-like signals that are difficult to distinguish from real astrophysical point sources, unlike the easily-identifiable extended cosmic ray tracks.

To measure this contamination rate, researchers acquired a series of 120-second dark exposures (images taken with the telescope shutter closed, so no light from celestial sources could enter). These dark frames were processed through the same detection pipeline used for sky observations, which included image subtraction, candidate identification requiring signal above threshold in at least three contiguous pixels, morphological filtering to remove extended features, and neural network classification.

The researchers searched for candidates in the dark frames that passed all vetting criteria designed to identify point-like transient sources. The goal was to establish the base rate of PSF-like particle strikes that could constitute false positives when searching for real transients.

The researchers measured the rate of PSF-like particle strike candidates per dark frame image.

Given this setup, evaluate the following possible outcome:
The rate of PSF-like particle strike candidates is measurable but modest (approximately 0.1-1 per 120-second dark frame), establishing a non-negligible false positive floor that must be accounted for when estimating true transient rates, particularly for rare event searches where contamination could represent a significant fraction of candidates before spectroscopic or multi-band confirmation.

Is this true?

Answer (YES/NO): NO